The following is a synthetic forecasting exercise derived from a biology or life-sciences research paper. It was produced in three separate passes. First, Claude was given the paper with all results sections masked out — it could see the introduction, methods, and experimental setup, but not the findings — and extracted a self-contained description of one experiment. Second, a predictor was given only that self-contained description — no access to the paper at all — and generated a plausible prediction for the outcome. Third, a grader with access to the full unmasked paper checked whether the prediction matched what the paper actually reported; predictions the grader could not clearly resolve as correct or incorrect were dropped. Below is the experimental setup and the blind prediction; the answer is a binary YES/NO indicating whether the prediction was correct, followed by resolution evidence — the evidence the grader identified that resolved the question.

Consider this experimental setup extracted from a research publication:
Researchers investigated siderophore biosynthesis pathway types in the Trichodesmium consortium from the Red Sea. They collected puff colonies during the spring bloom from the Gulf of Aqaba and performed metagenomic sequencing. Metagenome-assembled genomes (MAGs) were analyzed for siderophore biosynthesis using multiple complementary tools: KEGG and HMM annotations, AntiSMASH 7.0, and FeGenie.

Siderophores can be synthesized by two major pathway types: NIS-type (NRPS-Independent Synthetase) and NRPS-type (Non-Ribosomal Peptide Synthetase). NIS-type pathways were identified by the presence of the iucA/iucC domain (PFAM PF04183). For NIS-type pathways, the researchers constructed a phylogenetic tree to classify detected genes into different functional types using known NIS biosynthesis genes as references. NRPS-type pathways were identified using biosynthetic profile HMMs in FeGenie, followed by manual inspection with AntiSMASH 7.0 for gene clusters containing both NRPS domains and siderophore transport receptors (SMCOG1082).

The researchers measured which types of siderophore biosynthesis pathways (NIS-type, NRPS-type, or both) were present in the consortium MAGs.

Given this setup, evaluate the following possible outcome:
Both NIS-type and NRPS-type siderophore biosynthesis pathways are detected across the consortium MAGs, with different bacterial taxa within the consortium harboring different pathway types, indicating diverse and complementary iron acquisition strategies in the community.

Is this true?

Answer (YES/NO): YES